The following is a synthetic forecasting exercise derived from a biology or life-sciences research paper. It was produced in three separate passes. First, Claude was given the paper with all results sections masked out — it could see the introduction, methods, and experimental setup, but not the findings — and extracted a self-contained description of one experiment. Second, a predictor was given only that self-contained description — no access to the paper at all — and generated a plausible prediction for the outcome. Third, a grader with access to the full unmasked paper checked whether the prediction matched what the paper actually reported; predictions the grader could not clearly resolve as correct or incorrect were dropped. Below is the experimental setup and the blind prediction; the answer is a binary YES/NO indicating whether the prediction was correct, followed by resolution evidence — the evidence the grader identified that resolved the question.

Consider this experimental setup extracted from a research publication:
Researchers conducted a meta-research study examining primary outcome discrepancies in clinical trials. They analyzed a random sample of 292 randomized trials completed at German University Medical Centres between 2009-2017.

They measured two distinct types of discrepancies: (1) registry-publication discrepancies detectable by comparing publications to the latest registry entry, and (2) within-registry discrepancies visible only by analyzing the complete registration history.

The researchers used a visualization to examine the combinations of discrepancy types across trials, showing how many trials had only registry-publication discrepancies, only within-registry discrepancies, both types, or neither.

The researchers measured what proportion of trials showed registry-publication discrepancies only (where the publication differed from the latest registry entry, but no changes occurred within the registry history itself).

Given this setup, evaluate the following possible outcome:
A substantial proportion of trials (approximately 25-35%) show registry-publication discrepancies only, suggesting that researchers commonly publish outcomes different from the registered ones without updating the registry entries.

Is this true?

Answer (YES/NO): YES